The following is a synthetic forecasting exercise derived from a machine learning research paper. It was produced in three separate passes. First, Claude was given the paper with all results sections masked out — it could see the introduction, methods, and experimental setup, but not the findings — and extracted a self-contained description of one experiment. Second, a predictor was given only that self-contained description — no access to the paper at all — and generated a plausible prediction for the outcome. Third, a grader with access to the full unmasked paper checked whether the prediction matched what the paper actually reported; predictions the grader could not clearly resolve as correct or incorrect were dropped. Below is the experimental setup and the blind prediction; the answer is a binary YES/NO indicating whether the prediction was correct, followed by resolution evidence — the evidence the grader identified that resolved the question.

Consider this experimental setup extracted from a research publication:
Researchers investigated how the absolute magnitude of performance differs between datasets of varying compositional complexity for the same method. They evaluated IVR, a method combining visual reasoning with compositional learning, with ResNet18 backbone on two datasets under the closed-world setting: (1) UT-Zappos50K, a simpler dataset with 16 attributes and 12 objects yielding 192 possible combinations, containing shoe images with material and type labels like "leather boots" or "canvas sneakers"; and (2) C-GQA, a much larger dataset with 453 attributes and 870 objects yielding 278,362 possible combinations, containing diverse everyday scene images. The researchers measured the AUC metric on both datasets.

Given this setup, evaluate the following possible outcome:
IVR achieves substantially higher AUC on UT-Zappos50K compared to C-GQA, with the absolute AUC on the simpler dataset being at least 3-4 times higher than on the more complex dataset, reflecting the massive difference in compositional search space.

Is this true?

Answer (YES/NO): YES